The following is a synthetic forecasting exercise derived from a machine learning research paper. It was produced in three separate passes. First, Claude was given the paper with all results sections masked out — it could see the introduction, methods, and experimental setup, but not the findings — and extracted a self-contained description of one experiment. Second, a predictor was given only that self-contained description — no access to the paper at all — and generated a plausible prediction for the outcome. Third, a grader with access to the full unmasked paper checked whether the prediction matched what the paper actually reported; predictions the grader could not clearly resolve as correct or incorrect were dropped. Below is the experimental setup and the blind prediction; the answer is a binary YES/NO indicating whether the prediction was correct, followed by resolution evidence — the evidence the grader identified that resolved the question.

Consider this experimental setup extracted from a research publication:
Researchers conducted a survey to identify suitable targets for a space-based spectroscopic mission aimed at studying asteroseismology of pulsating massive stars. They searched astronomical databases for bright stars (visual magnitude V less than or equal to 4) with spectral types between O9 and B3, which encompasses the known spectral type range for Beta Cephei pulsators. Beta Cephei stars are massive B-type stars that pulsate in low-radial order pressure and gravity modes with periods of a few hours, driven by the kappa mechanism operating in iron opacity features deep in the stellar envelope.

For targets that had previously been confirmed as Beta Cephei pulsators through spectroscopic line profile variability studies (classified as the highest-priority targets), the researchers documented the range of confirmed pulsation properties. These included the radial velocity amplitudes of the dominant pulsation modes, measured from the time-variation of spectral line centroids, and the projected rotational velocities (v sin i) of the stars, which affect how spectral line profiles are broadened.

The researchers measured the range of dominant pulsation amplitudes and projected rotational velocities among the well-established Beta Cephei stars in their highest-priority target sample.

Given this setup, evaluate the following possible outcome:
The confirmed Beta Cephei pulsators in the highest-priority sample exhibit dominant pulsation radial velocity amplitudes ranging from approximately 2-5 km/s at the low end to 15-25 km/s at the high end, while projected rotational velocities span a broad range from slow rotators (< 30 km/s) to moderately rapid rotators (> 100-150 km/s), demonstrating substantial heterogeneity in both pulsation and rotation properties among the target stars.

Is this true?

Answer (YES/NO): NO